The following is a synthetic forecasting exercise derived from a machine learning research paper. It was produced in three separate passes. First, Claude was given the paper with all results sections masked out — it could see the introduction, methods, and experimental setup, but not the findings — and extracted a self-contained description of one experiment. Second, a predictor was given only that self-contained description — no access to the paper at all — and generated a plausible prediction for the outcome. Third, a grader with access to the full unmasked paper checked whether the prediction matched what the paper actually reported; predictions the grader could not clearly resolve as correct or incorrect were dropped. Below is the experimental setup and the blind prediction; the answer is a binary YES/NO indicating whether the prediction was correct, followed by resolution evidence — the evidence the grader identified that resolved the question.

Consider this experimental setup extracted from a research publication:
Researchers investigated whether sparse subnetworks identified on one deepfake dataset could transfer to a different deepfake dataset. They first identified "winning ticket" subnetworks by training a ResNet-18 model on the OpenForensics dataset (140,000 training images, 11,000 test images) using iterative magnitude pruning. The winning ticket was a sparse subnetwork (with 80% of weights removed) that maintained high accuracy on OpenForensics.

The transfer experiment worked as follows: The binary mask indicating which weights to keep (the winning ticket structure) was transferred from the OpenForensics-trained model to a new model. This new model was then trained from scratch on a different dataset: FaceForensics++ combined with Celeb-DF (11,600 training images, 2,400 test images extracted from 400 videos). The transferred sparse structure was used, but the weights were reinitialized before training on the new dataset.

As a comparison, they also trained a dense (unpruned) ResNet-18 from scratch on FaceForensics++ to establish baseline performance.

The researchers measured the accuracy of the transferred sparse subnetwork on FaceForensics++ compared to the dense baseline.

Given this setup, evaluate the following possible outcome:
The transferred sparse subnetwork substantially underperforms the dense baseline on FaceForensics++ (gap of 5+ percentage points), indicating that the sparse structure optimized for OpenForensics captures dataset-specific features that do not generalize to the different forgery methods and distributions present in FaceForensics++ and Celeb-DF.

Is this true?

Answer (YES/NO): NO